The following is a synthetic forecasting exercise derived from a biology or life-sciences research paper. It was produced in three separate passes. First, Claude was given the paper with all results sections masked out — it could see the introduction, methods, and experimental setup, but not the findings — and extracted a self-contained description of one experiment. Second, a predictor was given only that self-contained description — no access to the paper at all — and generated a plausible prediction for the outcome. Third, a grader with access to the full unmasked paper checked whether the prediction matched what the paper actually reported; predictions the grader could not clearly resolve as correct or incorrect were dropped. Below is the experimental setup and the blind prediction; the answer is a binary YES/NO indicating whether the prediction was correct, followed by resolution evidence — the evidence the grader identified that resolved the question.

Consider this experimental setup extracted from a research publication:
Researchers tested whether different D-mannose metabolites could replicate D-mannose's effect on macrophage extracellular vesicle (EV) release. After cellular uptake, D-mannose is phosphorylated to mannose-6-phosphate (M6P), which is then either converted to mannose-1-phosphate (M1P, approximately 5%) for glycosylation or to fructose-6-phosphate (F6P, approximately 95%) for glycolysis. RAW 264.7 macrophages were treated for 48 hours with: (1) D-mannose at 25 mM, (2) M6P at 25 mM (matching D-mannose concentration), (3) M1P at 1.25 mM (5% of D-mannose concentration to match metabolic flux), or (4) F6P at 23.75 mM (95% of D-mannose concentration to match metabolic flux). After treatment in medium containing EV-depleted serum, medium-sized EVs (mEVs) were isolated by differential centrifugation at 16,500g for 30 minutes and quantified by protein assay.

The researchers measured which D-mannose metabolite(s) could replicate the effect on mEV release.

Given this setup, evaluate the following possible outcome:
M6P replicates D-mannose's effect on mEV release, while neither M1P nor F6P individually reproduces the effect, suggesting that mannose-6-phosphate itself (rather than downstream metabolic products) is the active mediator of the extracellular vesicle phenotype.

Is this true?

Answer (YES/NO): NO